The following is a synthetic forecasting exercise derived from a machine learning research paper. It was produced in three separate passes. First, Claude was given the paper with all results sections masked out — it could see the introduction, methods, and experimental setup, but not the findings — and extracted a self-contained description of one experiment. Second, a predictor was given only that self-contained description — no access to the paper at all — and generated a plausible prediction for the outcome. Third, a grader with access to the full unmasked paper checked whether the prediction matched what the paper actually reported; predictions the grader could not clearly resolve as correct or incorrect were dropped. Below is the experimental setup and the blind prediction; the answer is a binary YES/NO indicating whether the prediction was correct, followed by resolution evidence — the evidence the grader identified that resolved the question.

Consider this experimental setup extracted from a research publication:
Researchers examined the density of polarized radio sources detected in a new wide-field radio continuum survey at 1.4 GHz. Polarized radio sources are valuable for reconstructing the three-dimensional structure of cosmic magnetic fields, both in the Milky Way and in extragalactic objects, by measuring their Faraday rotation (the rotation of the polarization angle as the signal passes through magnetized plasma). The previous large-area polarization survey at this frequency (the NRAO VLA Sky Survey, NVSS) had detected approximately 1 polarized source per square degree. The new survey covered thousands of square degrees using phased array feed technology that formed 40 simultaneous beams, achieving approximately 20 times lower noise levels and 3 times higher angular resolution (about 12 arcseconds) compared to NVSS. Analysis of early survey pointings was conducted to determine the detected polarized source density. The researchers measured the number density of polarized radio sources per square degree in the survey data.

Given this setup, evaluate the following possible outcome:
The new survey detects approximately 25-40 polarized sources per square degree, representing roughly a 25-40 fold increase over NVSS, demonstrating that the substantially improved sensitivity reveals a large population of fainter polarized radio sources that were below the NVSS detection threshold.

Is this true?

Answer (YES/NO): YES